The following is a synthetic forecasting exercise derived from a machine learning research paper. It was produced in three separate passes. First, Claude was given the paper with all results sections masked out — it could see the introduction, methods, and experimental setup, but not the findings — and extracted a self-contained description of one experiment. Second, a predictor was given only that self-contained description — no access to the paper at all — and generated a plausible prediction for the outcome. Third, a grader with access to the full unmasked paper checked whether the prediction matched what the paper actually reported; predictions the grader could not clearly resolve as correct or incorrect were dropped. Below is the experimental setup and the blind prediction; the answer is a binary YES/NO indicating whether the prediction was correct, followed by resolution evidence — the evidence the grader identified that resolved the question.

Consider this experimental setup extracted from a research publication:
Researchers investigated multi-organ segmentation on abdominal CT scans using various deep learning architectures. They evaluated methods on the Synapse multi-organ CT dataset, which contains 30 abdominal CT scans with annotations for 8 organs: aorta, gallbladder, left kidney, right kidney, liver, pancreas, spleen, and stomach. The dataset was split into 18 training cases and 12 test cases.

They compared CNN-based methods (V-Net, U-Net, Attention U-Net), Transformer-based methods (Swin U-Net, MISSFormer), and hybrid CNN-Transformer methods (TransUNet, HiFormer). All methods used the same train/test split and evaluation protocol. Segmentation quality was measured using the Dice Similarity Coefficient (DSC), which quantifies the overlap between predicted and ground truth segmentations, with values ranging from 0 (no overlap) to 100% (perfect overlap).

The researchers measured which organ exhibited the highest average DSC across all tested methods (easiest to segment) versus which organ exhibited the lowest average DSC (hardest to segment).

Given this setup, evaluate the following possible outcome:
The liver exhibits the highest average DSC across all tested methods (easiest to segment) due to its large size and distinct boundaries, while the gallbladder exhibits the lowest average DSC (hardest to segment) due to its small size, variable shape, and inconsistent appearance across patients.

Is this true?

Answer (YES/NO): NO